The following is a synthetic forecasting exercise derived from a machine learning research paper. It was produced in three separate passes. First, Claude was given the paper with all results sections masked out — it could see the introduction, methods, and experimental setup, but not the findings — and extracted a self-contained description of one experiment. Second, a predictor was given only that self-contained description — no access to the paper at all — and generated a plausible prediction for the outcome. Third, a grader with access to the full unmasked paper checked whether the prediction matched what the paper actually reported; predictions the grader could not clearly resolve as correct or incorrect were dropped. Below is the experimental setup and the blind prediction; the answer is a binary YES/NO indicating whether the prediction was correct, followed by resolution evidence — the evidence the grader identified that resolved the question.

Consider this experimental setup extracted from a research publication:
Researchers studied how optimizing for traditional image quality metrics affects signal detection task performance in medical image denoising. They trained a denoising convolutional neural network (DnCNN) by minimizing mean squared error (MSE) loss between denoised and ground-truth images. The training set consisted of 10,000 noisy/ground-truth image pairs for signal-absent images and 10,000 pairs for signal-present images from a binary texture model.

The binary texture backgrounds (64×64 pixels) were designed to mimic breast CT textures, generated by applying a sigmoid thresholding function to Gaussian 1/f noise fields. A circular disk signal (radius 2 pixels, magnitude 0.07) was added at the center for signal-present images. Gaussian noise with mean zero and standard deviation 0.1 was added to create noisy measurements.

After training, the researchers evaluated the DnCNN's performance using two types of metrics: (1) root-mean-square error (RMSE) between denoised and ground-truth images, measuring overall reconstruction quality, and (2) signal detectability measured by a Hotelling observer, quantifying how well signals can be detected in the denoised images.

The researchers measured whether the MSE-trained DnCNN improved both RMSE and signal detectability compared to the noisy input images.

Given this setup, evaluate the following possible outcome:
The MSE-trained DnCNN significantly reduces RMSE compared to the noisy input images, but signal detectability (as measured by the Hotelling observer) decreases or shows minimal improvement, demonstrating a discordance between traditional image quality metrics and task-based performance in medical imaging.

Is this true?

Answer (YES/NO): YES